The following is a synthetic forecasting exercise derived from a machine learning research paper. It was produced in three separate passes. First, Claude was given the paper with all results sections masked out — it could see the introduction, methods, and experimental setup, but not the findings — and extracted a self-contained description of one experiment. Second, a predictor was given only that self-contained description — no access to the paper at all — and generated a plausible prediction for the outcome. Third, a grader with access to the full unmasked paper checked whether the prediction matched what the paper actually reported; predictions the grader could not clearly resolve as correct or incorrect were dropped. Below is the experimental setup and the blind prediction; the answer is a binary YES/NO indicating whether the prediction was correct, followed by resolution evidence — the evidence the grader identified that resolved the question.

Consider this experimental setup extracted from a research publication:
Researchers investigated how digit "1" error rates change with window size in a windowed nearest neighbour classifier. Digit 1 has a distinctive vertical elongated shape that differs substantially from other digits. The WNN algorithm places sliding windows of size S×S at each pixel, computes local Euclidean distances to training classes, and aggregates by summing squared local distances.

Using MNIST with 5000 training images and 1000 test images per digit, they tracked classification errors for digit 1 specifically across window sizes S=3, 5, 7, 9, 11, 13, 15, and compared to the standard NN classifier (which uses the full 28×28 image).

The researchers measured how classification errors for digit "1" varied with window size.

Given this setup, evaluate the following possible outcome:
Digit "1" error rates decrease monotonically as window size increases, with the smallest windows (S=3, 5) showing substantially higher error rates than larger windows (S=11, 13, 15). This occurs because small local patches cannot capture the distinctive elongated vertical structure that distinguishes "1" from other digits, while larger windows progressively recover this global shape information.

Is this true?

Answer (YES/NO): YES